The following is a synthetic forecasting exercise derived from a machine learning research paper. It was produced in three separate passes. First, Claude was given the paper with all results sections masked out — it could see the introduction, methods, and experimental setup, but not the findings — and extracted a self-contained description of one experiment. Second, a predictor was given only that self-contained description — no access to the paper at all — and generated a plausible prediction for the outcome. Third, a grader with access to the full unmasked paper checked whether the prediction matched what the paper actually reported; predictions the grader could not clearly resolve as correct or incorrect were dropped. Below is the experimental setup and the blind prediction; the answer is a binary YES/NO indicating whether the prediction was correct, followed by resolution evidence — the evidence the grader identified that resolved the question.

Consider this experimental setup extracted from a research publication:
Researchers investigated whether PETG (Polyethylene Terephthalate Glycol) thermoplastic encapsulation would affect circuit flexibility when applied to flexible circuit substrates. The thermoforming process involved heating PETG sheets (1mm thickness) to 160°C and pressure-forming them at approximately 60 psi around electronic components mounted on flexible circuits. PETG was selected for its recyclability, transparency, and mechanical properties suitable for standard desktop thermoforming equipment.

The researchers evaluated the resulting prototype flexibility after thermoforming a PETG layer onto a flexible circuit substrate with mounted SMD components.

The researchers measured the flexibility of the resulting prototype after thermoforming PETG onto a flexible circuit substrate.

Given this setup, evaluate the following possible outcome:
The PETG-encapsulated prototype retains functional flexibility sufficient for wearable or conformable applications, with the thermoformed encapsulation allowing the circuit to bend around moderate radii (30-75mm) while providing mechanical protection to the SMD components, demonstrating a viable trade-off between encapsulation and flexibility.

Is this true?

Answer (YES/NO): NO